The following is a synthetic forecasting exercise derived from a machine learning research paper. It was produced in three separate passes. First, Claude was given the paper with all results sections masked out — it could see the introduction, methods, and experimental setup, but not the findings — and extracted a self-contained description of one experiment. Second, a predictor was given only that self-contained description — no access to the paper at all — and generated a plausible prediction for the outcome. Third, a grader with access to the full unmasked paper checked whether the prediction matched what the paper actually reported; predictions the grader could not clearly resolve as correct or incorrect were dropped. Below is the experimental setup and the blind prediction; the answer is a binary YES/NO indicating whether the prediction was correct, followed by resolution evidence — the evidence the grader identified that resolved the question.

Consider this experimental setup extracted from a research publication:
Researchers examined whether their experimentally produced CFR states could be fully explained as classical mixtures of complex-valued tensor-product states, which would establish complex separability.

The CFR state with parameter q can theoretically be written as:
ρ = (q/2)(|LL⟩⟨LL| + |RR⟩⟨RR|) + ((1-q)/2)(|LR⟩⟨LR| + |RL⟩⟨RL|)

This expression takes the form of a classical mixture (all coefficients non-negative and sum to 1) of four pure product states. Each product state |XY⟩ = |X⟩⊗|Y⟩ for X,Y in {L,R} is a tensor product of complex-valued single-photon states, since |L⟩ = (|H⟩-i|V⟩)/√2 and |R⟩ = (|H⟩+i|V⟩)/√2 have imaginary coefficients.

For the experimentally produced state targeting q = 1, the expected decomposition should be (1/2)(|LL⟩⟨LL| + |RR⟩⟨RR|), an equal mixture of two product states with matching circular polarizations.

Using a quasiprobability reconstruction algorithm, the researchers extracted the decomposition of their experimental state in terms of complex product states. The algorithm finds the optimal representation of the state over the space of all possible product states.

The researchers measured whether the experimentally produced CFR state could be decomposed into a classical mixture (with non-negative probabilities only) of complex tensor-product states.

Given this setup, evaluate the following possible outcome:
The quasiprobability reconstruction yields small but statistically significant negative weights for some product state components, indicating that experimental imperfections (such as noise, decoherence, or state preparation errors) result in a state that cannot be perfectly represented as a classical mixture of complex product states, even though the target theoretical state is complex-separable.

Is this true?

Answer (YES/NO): NO